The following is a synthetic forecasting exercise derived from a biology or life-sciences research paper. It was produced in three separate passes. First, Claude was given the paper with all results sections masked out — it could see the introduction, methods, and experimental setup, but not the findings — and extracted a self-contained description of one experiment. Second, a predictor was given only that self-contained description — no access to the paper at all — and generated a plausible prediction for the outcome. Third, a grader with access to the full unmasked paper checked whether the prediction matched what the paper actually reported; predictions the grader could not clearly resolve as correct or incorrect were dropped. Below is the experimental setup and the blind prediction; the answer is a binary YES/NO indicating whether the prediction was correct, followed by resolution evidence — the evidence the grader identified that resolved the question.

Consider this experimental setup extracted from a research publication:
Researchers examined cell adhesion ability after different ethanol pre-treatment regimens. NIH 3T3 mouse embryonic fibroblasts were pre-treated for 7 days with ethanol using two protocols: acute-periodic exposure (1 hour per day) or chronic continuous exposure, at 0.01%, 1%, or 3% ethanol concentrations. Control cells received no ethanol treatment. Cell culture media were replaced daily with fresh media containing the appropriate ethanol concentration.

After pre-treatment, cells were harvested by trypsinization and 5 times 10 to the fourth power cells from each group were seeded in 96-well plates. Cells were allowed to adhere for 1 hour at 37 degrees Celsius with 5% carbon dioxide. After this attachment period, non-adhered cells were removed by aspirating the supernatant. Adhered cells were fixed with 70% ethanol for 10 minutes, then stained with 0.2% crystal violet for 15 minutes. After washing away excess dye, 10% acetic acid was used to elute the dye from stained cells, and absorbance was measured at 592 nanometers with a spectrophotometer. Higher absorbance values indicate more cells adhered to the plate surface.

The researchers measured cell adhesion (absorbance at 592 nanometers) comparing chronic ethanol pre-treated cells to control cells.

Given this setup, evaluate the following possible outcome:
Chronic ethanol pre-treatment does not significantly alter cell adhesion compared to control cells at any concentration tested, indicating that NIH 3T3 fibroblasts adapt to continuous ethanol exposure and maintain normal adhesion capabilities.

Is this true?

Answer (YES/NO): YES